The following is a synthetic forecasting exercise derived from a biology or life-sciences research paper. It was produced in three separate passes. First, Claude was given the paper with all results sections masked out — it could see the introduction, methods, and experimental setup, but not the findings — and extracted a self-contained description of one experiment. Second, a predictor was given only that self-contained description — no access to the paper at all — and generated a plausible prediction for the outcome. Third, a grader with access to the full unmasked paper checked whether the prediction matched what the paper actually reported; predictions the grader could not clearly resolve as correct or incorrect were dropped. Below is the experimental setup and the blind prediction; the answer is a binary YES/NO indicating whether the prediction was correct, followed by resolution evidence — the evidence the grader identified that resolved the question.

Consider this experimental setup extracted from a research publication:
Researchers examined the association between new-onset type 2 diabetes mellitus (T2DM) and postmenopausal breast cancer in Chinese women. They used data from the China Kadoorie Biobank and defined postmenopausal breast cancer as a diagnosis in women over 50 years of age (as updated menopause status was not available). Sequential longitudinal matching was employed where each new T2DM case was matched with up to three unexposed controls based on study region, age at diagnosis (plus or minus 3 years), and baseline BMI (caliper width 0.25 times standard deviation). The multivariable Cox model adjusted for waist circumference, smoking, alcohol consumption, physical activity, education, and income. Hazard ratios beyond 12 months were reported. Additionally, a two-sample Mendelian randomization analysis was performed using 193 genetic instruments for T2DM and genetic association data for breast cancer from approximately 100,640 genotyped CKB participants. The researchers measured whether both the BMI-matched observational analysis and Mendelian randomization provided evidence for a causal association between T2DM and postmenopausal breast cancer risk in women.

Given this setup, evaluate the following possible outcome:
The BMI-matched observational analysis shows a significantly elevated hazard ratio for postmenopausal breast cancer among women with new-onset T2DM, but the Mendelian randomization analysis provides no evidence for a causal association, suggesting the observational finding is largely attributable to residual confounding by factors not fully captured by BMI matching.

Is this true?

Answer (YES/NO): NO